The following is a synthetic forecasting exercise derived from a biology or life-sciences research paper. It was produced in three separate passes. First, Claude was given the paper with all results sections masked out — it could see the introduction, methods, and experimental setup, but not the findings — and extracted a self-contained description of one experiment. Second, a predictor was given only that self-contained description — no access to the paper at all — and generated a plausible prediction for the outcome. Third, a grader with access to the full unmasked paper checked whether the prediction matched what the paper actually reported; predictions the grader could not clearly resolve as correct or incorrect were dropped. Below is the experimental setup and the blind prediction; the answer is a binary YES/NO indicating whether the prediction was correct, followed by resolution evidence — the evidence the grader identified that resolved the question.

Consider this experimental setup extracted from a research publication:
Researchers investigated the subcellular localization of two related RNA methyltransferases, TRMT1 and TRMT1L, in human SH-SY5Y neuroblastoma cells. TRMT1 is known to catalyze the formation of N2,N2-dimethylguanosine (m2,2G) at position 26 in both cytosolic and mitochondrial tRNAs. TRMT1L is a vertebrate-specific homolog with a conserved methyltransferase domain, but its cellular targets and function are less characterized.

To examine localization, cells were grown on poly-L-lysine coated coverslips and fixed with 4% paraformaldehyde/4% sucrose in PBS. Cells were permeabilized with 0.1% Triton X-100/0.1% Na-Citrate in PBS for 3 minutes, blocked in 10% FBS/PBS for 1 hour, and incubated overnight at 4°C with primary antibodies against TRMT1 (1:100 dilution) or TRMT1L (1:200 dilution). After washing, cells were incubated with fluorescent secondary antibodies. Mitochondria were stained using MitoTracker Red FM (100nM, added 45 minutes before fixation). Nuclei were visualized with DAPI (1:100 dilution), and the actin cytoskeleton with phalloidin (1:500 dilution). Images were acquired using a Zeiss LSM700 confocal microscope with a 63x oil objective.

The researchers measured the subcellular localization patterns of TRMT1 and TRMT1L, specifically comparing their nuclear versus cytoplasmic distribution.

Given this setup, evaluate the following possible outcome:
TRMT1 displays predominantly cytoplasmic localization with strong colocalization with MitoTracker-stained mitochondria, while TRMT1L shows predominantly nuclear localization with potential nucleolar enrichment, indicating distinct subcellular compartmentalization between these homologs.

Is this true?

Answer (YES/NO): YES